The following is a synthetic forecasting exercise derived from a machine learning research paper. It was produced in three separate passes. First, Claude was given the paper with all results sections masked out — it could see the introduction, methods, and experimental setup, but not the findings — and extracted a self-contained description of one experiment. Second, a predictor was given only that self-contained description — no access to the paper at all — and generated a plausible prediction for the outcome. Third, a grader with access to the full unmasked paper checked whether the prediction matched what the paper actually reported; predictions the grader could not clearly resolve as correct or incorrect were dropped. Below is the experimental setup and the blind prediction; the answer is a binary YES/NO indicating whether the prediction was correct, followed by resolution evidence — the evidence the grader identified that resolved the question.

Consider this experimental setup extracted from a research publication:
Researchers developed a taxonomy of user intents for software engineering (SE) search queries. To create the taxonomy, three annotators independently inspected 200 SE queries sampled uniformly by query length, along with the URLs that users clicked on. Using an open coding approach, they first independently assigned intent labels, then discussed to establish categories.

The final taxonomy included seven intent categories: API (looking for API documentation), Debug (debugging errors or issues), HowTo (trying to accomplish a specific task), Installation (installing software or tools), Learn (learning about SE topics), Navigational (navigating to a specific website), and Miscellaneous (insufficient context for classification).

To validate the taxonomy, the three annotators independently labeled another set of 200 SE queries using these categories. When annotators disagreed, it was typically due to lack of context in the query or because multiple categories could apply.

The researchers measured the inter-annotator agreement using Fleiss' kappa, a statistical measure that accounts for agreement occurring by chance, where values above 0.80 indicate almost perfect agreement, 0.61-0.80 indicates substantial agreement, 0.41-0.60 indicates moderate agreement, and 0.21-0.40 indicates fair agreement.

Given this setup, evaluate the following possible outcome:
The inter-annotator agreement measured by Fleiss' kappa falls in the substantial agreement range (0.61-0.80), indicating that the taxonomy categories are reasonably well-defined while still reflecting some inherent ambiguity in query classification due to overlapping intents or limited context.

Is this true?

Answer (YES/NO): YES